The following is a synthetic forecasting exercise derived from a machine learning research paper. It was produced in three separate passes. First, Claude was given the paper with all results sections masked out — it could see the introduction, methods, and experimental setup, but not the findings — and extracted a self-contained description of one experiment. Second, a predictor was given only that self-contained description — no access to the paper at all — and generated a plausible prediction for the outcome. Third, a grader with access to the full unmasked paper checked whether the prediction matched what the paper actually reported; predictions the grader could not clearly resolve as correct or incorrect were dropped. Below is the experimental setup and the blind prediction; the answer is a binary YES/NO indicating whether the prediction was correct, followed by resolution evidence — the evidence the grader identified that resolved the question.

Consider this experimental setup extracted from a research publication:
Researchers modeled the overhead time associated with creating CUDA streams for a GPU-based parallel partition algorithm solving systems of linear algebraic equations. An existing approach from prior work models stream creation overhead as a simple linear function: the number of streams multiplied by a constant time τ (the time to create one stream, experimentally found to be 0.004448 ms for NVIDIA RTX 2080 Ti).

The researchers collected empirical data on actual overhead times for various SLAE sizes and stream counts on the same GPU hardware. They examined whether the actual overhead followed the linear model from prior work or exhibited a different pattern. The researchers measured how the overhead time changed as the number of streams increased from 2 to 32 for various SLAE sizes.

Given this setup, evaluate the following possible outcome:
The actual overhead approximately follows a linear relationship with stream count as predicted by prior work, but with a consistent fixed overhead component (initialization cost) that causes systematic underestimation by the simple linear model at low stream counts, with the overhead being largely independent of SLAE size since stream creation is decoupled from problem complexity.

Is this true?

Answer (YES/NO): NO